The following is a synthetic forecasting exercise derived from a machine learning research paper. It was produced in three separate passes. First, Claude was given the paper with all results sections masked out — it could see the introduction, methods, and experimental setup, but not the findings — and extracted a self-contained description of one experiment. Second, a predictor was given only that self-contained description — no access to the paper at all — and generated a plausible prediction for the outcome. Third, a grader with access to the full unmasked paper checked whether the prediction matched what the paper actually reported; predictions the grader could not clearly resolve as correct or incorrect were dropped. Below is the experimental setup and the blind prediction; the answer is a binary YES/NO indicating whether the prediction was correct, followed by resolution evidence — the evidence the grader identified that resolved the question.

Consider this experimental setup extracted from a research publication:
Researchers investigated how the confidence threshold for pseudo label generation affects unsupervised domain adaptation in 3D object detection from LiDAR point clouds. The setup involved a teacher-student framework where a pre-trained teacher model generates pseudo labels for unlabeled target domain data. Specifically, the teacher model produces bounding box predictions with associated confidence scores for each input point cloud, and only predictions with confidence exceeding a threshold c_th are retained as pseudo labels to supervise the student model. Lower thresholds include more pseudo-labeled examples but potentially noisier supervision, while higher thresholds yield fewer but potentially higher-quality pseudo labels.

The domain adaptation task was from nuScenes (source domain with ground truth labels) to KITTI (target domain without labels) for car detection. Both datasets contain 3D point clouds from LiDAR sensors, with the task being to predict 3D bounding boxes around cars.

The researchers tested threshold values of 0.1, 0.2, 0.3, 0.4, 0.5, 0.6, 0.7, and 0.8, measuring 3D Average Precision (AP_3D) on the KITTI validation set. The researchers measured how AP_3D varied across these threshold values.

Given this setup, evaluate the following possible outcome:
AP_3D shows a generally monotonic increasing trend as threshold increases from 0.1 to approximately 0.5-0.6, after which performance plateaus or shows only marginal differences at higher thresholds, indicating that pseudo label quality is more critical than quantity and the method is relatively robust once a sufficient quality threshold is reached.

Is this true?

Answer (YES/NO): NO